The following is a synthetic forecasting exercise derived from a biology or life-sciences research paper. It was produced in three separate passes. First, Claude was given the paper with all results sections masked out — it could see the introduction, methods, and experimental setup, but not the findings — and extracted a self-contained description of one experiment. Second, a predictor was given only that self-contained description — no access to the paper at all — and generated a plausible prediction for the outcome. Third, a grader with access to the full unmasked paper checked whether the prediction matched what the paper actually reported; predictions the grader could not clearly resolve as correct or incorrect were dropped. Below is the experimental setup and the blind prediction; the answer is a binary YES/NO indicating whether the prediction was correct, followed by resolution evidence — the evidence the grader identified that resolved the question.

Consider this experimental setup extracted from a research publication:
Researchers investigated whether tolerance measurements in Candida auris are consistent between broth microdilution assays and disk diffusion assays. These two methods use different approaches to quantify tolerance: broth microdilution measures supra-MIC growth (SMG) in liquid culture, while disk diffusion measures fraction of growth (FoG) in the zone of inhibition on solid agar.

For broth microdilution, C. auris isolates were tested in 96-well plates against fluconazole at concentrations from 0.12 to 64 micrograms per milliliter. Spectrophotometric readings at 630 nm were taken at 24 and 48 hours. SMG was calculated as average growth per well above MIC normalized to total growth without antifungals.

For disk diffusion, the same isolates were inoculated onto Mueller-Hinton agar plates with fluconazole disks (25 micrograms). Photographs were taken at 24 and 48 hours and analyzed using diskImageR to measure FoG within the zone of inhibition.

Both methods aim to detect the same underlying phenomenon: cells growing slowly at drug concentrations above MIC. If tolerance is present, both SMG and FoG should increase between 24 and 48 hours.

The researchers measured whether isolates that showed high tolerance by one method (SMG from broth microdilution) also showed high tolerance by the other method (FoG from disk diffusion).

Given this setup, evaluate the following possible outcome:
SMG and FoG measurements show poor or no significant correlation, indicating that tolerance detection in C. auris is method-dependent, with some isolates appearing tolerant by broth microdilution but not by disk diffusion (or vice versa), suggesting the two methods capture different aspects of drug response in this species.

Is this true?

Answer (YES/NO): NO